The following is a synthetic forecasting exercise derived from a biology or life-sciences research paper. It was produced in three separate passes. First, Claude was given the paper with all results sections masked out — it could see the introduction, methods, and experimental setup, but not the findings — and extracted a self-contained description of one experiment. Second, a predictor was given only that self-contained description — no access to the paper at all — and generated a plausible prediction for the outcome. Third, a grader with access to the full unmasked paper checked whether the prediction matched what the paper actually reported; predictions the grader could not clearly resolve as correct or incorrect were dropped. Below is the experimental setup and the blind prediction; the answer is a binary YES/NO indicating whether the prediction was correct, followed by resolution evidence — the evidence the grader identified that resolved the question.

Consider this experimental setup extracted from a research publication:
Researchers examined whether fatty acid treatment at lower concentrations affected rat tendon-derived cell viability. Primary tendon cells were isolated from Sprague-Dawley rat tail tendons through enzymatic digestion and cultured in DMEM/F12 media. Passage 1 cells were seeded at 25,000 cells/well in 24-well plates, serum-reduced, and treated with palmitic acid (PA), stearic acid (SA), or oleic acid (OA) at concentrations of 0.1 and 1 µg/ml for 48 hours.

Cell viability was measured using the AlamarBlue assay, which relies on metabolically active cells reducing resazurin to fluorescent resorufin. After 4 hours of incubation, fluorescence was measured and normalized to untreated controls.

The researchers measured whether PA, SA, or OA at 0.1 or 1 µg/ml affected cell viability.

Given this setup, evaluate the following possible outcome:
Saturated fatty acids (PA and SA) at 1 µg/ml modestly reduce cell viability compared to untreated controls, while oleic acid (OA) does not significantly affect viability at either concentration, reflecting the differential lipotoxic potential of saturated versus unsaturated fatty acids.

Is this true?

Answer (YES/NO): NO